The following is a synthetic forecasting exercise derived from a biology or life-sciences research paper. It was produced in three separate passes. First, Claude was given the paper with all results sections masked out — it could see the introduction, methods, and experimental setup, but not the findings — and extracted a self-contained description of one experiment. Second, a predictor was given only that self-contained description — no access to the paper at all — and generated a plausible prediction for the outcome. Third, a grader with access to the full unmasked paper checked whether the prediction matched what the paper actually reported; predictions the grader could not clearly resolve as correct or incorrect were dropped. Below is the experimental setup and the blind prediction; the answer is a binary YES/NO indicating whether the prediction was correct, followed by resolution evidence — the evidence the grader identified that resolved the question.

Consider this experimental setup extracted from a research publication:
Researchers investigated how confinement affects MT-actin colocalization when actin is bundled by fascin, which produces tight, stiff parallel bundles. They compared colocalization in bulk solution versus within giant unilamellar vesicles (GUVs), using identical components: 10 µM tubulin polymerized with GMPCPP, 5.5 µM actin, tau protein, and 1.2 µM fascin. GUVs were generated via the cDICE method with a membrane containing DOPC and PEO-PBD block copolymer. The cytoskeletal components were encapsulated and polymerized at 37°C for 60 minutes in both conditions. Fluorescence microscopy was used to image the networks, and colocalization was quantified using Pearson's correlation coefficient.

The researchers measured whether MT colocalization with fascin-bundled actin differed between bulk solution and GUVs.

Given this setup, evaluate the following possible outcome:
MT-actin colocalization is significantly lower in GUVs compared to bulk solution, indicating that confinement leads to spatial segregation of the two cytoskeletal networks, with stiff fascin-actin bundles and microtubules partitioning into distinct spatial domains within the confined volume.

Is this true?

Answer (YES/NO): NO